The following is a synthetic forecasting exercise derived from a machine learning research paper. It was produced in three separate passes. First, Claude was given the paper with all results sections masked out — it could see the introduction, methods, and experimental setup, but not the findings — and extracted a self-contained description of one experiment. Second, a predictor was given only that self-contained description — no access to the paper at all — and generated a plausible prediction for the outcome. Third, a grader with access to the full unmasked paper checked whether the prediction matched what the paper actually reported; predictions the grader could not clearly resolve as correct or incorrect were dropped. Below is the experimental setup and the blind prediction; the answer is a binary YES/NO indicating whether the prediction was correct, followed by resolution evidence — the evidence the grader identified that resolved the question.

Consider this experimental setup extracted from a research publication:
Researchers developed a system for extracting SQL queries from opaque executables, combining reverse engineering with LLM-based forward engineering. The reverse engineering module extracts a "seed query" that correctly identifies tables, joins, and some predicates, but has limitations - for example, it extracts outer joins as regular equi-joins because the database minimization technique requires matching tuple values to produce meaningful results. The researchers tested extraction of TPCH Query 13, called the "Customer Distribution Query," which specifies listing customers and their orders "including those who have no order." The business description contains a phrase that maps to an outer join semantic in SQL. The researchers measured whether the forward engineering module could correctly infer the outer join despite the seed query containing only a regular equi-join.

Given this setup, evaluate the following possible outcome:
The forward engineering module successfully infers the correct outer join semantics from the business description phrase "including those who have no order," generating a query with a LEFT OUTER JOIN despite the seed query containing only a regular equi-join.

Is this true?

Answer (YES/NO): YES